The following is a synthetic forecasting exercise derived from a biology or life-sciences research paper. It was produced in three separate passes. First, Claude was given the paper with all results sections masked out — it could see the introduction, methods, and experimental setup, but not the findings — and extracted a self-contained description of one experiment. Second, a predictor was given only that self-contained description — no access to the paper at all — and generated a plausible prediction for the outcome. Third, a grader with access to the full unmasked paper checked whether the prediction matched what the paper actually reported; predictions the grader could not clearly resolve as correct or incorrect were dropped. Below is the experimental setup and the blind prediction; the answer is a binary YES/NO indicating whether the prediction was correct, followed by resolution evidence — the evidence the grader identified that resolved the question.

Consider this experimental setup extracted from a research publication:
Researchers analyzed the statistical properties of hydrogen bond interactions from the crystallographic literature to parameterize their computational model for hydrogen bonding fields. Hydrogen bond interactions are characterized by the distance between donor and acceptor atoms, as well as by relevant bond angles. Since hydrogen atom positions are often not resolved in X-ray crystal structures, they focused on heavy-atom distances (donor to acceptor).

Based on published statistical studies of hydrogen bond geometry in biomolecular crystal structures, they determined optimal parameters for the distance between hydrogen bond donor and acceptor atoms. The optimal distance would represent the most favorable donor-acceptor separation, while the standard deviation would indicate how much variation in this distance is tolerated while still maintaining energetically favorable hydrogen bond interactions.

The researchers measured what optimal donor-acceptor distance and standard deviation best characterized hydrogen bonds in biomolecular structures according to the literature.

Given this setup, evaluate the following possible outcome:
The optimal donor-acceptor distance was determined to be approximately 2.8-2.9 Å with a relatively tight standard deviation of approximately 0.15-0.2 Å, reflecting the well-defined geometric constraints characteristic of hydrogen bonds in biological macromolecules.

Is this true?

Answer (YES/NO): NO